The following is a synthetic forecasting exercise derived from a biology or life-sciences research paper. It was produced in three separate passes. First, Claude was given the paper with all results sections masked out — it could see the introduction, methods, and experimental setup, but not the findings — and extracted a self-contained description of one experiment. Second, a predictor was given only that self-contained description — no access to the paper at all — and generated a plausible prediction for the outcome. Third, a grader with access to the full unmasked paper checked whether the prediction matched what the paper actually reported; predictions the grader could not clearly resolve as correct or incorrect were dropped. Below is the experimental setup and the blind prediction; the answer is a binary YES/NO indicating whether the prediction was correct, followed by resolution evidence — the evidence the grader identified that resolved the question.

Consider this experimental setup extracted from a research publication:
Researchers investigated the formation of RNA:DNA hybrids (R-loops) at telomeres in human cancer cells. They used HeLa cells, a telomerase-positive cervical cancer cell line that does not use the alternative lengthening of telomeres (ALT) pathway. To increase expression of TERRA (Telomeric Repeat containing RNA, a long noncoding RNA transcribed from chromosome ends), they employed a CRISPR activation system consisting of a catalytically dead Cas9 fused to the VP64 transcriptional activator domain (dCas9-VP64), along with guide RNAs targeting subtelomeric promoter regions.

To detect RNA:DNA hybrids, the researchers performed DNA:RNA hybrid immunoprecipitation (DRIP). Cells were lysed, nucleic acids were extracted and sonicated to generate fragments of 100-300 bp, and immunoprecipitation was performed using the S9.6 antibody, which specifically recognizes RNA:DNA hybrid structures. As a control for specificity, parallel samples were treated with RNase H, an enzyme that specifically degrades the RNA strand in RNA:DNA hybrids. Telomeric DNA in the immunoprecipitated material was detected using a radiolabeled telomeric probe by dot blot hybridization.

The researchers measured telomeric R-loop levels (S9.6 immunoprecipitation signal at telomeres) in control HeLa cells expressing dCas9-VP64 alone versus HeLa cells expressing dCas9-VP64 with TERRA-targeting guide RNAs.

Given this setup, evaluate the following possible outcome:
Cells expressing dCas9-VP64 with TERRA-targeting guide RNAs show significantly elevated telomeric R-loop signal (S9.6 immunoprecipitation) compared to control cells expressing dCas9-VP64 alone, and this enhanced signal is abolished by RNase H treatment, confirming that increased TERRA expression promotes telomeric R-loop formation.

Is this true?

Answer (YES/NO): YES